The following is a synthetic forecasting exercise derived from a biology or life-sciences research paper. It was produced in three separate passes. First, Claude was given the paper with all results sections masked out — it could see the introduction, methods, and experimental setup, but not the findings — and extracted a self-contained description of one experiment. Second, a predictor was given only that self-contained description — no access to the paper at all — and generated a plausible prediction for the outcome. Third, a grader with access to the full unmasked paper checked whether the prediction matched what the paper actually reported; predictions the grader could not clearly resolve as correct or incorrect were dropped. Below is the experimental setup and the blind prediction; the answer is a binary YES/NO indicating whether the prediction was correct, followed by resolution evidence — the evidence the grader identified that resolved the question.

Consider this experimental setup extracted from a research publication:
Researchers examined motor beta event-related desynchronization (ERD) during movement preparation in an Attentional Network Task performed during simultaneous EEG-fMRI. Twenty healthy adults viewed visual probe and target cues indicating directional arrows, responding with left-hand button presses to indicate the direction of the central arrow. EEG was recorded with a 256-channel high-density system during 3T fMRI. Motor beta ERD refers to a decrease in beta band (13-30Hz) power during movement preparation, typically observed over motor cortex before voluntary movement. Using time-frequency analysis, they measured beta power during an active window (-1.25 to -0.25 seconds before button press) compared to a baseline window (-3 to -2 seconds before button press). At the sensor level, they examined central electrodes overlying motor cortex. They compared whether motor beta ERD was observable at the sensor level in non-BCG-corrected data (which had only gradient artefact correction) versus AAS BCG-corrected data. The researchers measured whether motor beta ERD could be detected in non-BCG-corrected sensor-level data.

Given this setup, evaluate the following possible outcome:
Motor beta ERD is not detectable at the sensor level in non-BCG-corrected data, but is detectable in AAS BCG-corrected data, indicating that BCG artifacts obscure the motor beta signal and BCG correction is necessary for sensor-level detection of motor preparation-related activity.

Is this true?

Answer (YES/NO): NO